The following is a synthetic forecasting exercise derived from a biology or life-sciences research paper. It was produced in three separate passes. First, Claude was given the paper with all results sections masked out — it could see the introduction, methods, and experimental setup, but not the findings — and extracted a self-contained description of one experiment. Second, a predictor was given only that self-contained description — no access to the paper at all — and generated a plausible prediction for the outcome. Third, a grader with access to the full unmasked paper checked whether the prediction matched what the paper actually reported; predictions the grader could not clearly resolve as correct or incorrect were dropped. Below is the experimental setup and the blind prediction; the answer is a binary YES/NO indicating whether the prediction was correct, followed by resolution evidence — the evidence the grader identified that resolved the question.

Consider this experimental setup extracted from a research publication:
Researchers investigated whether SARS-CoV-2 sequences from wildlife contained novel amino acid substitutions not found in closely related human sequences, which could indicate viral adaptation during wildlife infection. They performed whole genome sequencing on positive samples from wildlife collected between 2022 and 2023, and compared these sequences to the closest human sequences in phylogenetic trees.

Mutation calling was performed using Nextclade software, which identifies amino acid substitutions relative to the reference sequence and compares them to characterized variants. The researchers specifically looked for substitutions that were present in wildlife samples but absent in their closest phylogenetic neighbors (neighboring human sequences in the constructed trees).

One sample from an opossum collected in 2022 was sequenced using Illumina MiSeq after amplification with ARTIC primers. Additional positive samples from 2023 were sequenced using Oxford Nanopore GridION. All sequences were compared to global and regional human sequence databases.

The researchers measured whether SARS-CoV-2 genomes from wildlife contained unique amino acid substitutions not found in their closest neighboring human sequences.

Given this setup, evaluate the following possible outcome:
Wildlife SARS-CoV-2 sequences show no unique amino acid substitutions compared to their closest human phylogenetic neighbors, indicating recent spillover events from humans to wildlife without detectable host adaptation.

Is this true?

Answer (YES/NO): NO